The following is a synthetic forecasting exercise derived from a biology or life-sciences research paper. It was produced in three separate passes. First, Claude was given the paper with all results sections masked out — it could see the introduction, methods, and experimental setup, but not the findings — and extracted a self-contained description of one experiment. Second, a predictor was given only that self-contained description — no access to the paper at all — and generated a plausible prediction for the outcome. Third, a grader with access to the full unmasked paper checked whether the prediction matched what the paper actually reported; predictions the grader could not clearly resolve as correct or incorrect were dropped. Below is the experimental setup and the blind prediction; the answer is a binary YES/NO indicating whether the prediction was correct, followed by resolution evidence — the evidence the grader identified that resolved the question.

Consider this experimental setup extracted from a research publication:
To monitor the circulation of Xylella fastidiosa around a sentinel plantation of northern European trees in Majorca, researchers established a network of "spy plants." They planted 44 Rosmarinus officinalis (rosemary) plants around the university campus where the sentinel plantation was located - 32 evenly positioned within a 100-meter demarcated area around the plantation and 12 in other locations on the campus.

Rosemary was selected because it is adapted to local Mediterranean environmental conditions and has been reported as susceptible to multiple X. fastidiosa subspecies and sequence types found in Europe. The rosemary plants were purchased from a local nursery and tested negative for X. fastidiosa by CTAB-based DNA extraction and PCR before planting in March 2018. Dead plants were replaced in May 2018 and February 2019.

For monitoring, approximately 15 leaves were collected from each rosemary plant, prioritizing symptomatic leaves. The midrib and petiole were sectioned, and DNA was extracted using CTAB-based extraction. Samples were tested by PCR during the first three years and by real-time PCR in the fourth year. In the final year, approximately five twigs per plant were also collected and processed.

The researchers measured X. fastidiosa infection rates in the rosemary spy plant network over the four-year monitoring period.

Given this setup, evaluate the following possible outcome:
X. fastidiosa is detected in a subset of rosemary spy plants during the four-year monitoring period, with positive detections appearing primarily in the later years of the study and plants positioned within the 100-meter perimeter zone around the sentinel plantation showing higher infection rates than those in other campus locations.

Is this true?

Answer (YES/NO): NO